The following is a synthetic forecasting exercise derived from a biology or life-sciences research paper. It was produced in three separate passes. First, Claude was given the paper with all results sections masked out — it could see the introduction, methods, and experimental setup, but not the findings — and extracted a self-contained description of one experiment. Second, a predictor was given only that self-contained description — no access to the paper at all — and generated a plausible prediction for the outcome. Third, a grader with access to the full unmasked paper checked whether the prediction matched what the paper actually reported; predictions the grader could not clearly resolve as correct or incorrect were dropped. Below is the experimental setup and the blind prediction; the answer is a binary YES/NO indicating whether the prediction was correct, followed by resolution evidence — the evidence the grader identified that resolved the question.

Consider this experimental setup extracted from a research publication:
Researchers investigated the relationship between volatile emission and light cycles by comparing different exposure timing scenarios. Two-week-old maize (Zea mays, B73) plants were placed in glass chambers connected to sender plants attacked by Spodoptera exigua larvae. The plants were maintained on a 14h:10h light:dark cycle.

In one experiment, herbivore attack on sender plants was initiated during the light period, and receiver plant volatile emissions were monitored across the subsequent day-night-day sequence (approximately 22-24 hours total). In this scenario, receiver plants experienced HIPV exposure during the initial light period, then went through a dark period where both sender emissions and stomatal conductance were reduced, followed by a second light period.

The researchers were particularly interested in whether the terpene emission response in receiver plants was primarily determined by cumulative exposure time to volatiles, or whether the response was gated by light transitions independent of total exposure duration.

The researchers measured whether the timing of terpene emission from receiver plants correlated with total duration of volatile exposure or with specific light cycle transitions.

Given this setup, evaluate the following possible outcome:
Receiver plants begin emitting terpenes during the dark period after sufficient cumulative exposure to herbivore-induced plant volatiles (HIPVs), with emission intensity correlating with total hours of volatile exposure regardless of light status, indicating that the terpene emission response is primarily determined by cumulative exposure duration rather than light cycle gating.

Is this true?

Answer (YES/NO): NO